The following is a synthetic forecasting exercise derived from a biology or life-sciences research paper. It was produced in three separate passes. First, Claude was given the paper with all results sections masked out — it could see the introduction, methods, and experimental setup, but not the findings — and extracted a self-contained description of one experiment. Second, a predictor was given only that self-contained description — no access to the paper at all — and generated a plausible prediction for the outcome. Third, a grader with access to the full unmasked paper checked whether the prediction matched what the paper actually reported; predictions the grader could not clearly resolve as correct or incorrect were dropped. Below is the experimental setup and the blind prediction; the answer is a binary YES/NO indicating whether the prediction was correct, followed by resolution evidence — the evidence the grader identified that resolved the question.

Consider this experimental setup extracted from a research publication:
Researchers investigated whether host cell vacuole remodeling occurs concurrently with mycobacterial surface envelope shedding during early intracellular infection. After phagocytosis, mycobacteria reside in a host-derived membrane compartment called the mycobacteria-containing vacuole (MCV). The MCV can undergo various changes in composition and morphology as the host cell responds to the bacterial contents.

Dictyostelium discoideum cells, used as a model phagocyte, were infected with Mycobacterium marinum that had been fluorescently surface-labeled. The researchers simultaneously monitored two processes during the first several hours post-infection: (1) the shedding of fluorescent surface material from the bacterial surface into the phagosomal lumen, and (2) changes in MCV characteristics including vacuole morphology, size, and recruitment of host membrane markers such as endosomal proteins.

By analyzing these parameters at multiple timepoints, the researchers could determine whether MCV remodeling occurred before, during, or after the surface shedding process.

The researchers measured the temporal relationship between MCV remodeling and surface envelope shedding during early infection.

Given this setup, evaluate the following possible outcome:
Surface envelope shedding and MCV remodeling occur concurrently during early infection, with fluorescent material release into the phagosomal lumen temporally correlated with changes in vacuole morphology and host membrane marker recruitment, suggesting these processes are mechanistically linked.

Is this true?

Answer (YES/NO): YES